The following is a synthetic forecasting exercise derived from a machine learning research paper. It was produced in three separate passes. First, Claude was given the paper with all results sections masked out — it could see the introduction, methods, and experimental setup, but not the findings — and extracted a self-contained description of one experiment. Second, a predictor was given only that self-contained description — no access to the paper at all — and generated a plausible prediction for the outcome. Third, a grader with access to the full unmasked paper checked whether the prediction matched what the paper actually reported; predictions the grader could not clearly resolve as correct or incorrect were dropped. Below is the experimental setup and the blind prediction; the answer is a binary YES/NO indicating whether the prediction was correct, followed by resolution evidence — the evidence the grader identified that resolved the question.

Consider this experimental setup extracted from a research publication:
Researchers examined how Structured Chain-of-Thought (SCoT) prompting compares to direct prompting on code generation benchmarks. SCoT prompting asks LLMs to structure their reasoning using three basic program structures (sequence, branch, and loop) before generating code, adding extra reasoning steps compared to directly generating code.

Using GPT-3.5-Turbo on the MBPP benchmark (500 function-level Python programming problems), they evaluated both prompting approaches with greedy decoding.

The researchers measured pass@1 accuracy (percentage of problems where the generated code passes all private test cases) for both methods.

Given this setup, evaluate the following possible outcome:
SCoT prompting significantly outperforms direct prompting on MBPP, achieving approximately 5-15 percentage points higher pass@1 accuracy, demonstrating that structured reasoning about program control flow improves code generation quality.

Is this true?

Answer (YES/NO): NO